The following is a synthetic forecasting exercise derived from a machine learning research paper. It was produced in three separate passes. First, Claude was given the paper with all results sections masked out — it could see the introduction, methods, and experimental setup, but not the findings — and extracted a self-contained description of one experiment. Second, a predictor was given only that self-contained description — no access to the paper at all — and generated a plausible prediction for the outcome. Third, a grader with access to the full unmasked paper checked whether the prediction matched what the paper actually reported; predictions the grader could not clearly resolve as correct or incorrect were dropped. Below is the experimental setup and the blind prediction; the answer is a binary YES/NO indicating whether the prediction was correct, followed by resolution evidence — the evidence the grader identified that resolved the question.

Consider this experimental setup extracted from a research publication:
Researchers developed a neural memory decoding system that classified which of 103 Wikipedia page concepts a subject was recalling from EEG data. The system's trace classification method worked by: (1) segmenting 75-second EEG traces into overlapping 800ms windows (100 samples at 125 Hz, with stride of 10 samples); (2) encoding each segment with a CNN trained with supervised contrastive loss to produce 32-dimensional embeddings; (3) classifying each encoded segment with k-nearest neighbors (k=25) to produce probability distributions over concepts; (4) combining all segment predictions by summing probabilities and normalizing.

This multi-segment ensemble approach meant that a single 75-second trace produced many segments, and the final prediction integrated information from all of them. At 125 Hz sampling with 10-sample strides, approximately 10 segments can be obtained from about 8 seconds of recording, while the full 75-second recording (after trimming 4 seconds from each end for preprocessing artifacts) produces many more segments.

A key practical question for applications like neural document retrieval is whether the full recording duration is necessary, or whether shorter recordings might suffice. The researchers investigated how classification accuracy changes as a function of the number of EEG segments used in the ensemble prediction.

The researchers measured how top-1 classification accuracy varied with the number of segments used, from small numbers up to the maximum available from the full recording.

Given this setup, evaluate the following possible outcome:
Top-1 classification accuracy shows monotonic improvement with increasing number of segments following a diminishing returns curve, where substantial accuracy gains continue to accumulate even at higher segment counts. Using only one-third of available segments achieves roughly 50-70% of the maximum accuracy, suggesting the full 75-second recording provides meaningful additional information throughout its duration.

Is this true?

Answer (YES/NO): NO